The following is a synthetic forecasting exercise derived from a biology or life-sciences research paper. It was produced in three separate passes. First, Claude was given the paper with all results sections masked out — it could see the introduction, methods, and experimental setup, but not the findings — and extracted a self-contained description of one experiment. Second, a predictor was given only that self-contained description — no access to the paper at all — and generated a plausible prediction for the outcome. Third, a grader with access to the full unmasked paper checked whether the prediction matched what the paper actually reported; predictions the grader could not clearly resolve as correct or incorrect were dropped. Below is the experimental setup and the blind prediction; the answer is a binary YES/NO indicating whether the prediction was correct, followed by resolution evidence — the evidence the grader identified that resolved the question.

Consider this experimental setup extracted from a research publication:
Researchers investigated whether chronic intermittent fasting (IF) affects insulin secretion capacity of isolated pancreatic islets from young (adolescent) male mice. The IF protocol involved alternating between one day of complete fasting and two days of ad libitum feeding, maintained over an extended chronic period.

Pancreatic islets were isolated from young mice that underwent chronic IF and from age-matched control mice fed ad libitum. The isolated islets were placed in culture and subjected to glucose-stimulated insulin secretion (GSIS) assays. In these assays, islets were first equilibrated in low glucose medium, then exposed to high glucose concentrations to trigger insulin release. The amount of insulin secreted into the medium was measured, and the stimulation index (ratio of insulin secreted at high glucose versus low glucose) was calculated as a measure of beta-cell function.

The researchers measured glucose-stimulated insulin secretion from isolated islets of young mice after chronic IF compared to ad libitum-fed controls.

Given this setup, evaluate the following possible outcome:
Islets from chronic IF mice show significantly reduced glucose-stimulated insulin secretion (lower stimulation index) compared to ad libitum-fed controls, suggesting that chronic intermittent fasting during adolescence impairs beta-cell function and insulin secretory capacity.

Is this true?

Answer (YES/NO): YES